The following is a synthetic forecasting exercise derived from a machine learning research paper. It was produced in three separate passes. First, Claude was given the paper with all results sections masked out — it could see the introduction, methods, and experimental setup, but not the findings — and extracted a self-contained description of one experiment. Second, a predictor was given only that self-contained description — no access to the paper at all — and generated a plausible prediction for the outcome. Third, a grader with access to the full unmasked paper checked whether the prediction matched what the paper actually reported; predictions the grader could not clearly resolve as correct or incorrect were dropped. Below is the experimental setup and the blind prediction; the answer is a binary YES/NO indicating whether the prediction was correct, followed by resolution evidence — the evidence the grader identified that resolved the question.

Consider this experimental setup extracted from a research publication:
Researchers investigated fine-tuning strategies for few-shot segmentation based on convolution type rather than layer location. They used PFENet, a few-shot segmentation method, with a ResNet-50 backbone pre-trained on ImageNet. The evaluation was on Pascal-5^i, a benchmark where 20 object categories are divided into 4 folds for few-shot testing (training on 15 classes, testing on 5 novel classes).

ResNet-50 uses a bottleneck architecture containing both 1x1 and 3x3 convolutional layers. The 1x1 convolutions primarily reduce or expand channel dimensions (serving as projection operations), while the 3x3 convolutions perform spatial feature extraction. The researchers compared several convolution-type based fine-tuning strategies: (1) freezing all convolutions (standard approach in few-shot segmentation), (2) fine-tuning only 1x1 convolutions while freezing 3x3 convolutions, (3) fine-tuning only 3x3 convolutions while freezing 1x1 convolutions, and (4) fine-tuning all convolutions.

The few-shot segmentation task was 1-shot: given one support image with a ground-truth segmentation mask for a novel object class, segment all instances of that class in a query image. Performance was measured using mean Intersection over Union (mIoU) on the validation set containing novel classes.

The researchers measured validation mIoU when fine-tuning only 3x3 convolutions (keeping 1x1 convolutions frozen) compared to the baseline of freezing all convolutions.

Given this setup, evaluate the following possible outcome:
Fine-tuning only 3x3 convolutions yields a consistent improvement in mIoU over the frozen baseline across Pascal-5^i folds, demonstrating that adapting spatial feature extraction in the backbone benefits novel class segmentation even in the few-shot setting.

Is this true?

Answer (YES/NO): NO